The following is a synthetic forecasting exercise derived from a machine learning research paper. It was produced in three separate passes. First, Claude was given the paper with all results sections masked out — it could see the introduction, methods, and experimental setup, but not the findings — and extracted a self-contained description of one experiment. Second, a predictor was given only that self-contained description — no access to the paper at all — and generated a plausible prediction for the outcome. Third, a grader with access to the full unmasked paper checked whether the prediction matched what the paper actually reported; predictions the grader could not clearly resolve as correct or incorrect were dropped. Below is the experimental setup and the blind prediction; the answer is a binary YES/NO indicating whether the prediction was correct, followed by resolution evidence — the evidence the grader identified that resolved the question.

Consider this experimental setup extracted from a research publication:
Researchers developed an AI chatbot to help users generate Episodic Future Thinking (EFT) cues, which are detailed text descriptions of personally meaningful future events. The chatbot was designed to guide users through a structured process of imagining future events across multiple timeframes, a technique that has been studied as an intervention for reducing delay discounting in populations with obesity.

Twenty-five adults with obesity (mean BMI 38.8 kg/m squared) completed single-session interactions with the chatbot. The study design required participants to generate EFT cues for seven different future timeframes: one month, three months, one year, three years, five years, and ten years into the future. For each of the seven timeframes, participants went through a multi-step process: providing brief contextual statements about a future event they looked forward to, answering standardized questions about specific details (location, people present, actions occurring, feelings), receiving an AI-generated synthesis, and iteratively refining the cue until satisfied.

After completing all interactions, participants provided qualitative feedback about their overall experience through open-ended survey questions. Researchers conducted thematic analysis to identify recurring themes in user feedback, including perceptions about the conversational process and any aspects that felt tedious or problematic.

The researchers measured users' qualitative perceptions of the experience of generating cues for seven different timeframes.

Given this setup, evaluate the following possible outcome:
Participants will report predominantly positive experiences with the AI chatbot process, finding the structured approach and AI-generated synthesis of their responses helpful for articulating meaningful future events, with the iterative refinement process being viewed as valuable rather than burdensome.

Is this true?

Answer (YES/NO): NO